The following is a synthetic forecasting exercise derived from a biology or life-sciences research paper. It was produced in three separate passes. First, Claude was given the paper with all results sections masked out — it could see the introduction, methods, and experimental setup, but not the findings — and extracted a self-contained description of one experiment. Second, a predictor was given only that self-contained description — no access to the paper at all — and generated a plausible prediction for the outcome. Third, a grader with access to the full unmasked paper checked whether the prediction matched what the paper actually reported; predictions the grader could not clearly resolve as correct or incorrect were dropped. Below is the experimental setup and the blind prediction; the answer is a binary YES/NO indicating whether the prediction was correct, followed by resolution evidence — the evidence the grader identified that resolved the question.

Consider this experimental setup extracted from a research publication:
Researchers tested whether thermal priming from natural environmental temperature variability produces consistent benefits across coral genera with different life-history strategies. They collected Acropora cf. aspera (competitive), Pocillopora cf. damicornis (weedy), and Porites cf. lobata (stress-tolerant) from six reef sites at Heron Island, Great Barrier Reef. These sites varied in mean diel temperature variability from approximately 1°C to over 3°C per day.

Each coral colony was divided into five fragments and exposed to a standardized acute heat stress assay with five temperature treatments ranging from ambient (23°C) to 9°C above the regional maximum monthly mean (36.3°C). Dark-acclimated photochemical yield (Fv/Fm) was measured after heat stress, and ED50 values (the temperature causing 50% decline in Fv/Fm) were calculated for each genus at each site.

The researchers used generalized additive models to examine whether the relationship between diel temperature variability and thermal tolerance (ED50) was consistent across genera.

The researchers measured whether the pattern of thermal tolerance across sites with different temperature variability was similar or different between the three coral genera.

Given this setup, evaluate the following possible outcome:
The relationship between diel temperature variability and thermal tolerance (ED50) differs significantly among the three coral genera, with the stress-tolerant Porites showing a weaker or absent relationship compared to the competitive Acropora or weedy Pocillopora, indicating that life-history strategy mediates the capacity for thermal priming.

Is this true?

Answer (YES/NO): NO